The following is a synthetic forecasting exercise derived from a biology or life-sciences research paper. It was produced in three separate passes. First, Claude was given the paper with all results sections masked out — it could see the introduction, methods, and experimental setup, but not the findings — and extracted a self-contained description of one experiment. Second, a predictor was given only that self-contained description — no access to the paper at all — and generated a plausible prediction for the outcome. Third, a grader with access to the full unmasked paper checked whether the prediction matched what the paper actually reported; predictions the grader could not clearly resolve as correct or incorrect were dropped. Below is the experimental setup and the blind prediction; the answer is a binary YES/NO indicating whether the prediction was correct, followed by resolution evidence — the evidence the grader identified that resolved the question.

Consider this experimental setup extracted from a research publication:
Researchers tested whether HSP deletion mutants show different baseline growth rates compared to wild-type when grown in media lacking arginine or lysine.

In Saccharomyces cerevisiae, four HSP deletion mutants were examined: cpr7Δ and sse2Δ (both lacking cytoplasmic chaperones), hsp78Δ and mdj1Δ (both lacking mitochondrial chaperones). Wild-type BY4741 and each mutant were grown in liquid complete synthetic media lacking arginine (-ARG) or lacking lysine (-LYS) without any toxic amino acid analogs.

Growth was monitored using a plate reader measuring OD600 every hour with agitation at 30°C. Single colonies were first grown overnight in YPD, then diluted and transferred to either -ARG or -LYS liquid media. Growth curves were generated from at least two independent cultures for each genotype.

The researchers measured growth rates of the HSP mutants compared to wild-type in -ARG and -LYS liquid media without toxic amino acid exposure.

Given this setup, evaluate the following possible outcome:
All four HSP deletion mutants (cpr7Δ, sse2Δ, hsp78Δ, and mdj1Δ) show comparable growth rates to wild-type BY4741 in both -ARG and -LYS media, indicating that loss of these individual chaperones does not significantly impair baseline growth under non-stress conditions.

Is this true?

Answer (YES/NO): NO